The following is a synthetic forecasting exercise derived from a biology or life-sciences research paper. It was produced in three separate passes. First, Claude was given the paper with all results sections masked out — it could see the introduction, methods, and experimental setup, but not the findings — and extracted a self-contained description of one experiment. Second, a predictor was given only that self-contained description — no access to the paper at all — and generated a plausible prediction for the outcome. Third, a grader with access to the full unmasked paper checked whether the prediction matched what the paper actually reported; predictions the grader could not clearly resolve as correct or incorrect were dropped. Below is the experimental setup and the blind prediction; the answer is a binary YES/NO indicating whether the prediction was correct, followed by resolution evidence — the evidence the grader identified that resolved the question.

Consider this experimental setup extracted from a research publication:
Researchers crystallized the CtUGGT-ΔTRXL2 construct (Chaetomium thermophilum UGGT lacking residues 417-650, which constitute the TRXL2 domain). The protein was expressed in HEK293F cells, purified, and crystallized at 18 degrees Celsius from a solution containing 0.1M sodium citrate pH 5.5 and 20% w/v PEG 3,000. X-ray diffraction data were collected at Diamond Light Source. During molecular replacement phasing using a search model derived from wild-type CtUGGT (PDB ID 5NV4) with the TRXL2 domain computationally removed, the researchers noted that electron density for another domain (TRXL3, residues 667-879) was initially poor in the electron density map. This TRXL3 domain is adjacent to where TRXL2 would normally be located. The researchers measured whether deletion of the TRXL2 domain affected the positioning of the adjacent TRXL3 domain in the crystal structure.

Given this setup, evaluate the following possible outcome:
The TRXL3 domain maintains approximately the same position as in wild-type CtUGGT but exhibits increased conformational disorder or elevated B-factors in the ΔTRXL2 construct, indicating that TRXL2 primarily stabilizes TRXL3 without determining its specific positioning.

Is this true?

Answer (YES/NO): NO